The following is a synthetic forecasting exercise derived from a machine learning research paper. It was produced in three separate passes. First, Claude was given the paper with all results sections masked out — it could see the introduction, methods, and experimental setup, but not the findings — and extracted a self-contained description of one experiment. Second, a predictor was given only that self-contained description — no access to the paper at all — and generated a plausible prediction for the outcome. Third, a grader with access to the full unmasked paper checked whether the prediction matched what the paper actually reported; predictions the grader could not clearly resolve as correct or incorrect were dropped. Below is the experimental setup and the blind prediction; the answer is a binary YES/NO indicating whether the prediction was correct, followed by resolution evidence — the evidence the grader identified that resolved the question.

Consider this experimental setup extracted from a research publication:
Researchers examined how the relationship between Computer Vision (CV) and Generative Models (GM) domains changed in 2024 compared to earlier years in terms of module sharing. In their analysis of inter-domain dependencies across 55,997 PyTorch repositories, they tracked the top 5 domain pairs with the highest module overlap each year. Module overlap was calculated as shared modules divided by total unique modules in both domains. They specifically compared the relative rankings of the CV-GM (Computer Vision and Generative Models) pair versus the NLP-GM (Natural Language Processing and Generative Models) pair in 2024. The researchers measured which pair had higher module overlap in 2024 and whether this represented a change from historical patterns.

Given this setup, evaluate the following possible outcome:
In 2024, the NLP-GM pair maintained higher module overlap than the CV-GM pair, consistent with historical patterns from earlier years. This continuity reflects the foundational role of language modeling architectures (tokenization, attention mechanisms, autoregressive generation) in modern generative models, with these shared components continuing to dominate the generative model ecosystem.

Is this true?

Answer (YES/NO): NO